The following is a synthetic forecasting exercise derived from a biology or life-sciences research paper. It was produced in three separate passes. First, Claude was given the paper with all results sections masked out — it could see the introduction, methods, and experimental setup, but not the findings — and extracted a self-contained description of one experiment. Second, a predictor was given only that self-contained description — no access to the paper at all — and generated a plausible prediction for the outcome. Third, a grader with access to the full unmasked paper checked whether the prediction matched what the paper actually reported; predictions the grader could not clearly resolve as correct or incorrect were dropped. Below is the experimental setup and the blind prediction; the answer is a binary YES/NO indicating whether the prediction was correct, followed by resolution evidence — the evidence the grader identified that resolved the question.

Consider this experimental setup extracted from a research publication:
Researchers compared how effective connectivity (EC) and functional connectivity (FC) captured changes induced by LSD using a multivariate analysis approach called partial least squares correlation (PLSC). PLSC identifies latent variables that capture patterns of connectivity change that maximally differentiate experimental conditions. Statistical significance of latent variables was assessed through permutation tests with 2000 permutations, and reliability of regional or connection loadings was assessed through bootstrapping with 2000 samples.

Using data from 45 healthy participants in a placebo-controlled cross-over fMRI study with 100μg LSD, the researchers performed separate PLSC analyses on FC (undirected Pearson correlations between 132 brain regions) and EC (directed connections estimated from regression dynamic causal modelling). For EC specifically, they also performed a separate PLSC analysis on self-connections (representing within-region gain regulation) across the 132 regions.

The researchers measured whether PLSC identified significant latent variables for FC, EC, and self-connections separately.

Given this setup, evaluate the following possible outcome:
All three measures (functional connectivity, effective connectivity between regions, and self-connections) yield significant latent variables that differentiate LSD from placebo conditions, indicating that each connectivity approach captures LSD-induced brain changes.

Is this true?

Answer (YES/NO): YES